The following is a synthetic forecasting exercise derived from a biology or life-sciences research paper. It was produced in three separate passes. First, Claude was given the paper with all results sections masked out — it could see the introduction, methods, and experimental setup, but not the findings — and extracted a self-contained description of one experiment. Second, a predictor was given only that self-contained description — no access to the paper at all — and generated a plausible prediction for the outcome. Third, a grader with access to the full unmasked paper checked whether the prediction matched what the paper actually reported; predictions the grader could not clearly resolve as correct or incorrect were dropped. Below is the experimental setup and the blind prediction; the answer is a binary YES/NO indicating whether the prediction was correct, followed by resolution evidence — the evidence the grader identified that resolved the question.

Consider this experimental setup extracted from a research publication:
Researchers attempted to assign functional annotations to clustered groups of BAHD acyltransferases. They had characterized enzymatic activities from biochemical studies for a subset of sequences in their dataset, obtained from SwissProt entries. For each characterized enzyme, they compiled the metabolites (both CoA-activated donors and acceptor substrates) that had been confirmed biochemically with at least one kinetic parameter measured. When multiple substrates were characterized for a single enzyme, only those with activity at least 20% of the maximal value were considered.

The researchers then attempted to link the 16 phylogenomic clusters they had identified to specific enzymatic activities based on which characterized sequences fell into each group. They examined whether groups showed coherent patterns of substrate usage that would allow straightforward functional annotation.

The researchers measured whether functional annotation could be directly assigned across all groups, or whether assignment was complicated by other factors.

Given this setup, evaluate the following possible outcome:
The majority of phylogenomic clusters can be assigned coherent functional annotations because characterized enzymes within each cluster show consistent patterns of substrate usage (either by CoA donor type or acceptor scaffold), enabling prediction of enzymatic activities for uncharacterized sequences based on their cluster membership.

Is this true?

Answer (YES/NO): NO